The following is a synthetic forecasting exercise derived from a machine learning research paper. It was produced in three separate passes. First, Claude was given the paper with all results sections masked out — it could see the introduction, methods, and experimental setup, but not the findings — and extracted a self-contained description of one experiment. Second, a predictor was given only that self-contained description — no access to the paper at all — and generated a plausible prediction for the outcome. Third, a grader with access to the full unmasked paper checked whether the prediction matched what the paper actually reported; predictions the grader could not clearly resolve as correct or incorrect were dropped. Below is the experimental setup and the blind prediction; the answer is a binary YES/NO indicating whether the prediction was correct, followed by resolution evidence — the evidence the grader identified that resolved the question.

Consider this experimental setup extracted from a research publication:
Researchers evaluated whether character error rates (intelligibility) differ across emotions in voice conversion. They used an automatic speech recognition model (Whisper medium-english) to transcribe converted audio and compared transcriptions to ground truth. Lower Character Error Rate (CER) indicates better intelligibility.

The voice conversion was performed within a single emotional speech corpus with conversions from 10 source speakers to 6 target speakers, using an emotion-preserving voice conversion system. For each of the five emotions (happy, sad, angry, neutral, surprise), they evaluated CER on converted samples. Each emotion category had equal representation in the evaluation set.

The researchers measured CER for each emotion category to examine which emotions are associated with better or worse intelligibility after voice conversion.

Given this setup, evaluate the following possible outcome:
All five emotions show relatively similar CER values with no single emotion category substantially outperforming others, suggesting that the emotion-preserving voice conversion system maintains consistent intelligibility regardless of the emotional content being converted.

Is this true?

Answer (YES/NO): NO